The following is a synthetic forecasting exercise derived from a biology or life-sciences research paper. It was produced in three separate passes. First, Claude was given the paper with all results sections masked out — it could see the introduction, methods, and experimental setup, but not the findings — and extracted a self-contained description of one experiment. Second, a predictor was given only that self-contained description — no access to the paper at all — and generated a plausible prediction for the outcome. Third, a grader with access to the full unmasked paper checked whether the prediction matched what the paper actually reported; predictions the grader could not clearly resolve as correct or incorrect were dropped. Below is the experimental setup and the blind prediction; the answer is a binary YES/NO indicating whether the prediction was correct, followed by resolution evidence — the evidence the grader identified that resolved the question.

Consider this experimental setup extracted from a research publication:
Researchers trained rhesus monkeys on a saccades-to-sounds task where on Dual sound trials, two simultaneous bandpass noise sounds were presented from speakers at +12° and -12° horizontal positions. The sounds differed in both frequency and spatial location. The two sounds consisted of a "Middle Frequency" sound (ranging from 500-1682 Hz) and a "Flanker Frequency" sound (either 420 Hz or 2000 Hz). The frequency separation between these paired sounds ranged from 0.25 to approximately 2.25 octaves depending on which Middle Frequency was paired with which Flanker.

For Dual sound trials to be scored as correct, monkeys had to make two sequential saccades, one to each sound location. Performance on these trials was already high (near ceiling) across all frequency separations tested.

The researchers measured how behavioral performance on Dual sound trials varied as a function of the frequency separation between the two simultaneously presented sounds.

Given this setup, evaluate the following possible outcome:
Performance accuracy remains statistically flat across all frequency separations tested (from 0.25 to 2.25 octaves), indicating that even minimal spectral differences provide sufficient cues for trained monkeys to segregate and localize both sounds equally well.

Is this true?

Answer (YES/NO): NO